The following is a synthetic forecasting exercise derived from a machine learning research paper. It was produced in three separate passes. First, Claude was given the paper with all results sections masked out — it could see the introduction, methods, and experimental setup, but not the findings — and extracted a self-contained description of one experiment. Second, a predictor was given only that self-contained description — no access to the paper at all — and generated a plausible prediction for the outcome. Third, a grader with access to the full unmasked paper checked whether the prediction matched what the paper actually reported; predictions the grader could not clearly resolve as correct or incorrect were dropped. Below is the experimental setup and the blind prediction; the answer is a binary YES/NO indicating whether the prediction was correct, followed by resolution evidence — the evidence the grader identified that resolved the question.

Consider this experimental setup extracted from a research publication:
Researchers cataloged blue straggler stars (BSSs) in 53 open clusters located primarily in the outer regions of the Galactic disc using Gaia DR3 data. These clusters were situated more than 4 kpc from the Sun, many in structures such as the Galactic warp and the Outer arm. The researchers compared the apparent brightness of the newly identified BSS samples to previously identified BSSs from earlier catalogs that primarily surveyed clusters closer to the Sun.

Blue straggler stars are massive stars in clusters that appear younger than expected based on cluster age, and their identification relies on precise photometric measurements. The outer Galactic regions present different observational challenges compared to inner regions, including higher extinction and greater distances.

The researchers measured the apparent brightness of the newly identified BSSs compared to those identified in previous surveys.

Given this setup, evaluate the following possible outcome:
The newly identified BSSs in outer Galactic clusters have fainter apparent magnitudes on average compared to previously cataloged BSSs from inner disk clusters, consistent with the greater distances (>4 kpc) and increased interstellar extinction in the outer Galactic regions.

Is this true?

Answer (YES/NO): YES